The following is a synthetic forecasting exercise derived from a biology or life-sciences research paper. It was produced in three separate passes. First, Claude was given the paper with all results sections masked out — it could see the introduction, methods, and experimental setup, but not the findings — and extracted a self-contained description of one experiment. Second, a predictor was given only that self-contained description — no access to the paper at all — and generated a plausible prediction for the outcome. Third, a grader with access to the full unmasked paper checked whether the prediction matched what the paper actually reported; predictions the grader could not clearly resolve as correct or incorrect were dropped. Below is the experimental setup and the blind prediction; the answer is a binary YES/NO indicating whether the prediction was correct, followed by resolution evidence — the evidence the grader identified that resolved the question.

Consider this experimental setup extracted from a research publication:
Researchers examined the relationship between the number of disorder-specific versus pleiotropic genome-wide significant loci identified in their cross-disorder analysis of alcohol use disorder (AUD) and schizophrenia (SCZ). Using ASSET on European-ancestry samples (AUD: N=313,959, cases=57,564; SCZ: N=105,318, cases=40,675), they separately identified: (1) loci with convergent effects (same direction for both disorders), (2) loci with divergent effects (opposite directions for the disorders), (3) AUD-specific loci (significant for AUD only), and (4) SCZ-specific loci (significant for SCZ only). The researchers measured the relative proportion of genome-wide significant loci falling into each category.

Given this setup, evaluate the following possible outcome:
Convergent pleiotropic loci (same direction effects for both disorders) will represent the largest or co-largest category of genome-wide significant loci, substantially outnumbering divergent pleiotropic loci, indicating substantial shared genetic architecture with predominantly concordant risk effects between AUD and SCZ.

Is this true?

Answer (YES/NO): NO